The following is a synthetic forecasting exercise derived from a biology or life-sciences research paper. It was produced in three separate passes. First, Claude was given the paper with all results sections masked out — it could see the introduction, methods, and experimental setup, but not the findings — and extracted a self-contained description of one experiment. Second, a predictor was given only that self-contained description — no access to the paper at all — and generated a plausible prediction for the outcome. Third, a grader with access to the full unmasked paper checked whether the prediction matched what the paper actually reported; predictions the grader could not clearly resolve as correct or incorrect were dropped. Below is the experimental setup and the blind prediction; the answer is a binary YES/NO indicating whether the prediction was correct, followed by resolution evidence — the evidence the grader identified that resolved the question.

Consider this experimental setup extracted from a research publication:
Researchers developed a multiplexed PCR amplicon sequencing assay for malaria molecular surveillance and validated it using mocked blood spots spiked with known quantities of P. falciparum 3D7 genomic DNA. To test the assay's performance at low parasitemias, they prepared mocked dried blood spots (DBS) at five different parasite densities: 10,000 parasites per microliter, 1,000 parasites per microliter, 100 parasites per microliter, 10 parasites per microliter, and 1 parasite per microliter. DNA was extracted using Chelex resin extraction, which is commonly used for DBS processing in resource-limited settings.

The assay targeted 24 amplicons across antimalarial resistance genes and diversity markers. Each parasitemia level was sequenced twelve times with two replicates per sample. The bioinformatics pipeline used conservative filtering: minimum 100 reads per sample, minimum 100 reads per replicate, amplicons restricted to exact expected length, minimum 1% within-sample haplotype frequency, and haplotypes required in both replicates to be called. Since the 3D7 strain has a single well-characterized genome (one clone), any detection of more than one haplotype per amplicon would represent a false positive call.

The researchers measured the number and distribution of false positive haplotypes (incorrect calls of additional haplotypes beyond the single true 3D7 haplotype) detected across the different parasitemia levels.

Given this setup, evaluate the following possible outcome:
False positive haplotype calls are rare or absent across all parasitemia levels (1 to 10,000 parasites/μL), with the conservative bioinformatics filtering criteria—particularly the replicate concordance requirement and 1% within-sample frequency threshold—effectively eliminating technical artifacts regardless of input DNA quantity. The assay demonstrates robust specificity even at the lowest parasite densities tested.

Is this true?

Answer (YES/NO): NO